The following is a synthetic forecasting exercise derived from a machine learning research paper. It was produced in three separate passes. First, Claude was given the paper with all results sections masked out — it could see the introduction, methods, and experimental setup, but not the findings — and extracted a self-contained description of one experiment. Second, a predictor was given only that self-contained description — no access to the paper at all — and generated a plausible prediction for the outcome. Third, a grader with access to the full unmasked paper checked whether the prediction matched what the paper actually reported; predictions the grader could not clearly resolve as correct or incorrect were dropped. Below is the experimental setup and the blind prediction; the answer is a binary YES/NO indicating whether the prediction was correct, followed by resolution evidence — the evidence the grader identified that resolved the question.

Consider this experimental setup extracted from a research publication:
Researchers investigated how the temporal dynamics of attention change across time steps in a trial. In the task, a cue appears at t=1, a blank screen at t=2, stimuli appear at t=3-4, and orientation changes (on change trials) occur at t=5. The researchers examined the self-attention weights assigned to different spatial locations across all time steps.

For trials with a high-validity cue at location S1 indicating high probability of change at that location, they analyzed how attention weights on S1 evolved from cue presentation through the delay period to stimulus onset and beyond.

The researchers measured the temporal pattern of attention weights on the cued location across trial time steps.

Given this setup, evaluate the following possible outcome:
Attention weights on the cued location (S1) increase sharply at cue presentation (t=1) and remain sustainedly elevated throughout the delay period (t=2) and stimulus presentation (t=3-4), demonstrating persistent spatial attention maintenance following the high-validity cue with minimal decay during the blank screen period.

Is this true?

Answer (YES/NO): NO